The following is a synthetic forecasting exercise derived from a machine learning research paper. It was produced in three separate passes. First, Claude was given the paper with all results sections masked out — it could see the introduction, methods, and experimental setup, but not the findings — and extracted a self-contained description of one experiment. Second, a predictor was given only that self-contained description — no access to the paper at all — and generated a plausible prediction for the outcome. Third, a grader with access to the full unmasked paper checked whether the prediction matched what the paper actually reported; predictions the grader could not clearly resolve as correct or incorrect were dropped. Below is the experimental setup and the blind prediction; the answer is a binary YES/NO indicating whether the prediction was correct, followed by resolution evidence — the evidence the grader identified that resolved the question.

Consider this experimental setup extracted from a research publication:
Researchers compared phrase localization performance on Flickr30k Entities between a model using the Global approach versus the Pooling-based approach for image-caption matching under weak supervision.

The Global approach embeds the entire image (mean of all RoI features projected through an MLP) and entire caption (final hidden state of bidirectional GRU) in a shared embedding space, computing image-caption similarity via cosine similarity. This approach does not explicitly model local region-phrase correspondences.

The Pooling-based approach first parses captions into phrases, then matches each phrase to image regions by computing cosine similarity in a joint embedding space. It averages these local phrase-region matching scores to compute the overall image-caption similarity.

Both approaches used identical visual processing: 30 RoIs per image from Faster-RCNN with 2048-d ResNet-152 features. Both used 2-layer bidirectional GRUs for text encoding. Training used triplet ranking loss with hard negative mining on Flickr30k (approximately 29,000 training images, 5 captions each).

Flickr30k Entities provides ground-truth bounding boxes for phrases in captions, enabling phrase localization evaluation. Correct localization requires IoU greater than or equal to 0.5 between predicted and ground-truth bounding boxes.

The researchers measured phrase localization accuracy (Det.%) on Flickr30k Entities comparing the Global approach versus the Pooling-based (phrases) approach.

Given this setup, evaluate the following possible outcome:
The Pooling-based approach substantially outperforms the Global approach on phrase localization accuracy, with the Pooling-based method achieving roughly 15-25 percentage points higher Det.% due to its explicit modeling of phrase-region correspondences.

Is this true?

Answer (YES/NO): NO